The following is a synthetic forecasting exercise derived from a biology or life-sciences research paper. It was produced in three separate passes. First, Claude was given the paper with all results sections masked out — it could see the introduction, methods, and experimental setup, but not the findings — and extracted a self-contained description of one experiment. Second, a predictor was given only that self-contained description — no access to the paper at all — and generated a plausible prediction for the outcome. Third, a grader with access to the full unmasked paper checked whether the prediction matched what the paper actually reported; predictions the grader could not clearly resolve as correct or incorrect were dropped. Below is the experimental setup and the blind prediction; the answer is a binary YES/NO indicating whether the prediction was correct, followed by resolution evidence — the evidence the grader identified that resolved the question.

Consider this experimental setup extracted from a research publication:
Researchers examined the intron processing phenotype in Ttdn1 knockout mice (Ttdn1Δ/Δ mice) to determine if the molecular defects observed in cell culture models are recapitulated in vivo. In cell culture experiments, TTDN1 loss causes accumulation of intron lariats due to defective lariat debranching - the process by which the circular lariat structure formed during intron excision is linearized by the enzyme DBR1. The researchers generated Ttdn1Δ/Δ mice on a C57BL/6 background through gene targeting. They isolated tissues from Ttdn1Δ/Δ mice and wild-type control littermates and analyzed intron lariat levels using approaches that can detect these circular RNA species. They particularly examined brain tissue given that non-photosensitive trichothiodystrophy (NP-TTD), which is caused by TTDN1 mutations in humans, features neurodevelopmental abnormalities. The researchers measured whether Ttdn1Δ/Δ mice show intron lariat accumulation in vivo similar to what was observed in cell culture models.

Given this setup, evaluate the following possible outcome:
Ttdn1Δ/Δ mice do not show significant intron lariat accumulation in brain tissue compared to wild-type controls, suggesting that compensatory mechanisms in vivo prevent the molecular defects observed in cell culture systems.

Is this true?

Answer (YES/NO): NO